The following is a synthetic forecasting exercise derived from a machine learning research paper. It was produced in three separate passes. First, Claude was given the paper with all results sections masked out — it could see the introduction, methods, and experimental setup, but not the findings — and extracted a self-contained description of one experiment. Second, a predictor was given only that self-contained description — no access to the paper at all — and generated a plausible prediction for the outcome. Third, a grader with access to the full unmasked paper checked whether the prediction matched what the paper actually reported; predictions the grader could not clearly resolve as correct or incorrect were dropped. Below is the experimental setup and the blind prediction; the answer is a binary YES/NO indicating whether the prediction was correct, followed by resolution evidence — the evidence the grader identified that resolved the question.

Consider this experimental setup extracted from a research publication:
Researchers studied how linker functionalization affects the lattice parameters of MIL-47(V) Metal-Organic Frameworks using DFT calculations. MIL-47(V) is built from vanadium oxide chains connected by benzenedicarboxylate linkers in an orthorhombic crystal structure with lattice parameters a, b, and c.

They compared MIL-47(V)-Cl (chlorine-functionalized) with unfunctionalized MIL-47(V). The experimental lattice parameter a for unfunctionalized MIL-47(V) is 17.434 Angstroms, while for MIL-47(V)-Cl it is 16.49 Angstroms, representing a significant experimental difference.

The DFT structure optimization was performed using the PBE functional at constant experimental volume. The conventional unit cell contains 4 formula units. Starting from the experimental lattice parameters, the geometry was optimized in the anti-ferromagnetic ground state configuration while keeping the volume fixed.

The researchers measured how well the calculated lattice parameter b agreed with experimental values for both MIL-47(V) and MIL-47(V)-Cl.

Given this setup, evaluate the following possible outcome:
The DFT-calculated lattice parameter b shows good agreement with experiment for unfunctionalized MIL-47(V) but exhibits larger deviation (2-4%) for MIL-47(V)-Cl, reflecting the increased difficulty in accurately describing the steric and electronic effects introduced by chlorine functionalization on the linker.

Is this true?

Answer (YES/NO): NO